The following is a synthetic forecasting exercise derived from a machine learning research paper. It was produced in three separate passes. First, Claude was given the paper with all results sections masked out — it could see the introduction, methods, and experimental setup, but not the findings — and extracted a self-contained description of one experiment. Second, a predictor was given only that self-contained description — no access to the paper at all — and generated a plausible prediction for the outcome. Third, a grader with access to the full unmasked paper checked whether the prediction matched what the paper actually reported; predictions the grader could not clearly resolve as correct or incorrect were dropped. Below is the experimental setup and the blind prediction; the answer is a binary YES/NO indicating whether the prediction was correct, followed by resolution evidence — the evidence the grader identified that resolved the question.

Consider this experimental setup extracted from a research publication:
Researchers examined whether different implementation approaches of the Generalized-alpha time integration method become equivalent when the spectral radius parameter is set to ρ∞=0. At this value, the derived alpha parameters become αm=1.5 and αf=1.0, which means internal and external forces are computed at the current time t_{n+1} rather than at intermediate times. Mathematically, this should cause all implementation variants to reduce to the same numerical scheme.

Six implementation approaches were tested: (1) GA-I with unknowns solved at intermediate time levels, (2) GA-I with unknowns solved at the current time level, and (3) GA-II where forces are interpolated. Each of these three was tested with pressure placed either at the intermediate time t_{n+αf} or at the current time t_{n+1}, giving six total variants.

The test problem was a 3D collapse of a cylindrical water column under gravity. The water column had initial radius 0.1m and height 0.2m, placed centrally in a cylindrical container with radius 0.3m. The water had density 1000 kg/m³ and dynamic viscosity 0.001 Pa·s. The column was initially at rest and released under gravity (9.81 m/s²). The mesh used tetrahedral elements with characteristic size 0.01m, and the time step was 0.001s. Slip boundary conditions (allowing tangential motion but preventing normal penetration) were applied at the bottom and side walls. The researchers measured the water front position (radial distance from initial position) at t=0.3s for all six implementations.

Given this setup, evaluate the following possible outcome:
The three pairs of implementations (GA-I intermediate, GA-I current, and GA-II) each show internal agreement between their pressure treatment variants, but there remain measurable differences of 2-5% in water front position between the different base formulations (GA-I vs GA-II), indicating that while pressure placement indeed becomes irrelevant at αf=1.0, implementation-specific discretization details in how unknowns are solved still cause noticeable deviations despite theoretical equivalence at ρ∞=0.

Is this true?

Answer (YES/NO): NO